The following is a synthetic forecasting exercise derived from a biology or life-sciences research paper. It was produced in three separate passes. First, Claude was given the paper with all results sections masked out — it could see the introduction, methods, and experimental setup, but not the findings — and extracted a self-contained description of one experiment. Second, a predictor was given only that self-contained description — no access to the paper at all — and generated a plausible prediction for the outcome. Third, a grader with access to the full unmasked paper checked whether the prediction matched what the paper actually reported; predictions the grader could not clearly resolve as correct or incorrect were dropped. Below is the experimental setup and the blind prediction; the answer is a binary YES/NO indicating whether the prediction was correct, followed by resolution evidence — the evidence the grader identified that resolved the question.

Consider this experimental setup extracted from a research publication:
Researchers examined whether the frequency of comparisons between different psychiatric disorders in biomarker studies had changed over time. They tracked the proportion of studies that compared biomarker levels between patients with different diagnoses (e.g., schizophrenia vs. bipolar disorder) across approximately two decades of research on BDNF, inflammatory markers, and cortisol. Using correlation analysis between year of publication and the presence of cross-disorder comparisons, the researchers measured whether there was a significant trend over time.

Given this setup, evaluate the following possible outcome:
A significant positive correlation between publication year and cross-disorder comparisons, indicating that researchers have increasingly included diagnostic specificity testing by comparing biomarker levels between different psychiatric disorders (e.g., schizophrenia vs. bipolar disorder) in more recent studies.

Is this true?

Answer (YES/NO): NO